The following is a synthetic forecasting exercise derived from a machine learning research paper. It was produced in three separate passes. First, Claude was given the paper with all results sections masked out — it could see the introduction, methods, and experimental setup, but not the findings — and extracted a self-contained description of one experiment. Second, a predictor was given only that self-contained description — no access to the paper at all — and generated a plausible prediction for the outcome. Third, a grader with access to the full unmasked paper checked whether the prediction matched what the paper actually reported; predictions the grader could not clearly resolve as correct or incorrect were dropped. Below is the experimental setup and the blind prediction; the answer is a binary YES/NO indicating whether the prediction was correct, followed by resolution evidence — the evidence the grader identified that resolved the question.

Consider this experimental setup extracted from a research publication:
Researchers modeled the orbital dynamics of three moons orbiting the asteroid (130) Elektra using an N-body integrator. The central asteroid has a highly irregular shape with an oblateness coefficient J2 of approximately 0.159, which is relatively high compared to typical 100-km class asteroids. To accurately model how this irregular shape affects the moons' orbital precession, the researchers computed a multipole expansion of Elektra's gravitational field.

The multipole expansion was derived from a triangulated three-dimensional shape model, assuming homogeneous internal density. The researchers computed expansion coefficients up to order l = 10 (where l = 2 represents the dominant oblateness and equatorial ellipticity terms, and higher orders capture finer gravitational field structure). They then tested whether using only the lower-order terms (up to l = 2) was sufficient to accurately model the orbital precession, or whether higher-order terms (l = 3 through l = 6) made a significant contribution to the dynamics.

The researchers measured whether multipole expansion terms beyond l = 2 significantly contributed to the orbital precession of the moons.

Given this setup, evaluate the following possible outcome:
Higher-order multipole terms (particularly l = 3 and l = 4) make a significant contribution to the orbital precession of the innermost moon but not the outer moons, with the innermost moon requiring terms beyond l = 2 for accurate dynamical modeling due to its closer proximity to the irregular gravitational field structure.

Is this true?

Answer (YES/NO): NO